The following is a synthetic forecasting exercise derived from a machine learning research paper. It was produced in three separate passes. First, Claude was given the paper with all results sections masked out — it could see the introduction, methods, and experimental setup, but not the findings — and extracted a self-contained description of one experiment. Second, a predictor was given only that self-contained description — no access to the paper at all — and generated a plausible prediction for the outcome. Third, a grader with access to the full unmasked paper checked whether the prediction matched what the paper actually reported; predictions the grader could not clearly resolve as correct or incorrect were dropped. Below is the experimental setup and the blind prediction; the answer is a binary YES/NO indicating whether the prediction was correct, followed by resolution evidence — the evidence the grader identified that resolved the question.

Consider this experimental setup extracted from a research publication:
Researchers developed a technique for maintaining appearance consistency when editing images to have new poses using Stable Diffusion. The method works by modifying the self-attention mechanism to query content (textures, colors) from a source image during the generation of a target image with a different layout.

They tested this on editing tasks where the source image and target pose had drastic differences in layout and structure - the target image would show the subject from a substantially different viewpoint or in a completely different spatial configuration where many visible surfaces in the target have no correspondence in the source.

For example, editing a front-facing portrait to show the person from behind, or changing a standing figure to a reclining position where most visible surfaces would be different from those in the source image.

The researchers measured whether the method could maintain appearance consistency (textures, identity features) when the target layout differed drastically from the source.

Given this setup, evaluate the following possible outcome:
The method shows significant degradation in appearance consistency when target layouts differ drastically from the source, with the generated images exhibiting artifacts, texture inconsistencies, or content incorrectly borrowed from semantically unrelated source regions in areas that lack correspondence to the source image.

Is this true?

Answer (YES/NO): YES